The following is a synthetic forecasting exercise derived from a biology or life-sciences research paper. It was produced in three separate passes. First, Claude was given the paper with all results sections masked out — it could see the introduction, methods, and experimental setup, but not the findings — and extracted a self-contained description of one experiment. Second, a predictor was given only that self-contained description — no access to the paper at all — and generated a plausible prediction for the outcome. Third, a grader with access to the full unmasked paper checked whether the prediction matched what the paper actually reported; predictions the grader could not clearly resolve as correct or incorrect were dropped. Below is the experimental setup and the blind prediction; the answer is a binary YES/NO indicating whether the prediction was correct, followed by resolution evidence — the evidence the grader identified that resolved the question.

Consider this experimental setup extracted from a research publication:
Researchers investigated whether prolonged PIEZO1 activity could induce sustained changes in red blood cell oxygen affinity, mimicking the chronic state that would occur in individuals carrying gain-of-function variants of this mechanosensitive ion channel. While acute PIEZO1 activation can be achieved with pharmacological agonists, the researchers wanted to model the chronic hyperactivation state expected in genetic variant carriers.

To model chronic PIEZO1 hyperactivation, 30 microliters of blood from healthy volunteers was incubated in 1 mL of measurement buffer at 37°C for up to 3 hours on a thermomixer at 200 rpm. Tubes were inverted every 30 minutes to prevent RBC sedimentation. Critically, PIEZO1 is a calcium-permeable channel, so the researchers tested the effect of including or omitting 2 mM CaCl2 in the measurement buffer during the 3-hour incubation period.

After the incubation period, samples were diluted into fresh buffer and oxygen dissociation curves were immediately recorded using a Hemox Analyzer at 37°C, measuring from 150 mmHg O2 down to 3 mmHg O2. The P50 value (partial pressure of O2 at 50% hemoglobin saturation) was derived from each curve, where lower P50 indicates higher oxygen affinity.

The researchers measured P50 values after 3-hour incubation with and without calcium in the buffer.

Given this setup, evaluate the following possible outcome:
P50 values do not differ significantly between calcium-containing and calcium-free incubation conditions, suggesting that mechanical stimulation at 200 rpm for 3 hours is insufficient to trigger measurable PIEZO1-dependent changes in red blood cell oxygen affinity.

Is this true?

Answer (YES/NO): NO